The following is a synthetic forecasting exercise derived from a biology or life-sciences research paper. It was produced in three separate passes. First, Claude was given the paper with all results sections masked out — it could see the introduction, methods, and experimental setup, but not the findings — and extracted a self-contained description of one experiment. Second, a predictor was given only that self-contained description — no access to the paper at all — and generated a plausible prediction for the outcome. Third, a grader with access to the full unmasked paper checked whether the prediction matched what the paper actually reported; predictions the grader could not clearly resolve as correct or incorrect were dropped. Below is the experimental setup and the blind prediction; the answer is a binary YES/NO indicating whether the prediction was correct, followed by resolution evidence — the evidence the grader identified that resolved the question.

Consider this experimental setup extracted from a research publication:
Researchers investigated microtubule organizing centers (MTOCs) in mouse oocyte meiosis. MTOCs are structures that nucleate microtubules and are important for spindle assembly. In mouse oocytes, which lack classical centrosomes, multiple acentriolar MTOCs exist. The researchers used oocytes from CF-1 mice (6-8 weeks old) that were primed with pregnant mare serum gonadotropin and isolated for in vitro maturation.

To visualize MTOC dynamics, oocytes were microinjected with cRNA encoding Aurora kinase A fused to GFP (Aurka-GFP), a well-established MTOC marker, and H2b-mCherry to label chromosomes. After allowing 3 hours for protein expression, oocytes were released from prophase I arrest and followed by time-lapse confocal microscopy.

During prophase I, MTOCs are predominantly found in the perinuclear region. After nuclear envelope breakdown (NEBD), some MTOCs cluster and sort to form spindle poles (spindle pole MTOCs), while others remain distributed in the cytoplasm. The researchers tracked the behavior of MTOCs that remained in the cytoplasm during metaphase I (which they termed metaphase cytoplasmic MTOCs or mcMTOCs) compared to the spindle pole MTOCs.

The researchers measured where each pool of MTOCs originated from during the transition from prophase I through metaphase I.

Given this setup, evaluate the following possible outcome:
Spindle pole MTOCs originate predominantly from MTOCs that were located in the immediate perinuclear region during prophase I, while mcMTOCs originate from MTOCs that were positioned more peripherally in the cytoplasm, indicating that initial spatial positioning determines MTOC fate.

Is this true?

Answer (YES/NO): YES